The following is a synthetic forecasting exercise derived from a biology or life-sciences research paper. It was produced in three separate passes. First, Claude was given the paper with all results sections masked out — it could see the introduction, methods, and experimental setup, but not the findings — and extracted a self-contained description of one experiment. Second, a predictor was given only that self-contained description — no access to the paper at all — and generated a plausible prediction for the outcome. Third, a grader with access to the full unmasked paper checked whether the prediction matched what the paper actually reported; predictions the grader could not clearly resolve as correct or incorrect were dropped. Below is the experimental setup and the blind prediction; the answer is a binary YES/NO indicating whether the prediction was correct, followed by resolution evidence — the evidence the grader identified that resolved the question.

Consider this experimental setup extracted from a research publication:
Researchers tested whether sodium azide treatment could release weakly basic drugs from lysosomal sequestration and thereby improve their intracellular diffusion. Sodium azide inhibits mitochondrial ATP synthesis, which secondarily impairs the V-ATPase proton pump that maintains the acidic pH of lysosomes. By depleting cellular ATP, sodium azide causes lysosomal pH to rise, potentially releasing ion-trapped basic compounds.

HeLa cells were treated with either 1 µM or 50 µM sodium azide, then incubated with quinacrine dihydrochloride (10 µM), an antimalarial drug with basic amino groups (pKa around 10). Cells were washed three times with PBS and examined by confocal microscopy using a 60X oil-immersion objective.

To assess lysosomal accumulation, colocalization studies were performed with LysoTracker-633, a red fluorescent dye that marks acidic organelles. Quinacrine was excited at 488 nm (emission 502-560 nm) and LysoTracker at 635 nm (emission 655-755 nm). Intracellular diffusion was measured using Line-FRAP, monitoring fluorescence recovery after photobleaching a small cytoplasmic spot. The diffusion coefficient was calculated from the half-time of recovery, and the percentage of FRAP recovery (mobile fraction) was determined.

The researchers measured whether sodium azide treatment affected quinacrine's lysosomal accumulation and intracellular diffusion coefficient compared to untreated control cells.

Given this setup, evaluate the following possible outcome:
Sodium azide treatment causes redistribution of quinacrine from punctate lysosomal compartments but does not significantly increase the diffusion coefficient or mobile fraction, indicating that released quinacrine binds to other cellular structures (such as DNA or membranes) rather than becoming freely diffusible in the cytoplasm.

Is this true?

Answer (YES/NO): YES